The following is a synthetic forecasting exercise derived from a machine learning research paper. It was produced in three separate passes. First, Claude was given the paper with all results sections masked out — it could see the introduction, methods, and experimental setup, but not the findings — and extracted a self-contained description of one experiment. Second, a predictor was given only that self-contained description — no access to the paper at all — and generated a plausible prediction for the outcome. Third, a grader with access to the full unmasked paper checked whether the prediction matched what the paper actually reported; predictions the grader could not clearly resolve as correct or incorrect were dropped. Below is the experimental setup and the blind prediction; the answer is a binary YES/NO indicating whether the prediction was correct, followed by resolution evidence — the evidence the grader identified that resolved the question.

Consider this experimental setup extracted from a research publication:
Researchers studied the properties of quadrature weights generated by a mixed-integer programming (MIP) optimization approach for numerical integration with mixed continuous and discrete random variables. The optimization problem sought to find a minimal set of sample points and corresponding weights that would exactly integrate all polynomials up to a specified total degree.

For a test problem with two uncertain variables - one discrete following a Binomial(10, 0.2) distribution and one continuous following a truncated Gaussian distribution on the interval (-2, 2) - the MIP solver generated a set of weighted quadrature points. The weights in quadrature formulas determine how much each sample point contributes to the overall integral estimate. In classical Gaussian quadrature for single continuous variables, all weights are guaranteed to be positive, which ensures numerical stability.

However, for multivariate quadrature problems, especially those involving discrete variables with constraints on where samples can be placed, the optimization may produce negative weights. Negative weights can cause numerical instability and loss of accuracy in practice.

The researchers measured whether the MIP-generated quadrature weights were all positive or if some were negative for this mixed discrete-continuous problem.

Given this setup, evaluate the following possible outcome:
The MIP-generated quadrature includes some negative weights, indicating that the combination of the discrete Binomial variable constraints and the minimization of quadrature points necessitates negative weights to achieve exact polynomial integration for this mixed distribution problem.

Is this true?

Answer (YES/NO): NO